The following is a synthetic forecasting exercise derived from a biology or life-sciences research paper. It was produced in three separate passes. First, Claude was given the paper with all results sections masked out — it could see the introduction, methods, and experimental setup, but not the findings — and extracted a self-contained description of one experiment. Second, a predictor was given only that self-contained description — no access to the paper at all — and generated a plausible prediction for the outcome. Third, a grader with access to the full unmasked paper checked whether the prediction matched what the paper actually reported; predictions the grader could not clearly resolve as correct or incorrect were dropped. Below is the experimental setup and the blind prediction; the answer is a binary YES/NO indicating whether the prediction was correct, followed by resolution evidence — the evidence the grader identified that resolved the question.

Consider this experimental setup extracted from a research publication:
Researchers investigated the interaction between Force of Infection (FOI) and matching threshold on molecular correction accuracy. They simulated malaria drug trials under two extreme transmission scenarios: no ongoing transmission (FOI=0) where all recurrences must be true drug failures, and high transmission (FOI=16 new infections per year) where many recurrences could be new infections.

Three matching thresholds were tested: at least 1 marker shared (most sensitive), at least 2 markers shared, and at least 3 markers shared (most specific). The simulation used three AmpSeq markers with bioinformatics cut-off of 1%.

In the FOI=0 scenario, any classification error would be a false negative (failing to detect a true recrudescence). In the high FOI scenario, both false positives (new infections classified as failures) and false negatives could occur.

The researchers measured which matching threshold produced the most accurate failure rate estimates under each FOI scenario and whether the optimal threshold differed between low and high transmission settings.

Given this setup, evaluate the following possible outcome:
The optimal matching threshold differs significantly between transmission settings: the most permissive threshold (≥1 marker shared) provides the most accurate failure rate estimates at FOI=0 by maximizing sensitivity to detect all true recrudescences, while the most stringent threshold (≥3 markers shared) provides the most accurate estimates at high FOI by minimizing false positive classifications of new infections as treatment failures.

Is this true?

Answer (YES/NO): NO